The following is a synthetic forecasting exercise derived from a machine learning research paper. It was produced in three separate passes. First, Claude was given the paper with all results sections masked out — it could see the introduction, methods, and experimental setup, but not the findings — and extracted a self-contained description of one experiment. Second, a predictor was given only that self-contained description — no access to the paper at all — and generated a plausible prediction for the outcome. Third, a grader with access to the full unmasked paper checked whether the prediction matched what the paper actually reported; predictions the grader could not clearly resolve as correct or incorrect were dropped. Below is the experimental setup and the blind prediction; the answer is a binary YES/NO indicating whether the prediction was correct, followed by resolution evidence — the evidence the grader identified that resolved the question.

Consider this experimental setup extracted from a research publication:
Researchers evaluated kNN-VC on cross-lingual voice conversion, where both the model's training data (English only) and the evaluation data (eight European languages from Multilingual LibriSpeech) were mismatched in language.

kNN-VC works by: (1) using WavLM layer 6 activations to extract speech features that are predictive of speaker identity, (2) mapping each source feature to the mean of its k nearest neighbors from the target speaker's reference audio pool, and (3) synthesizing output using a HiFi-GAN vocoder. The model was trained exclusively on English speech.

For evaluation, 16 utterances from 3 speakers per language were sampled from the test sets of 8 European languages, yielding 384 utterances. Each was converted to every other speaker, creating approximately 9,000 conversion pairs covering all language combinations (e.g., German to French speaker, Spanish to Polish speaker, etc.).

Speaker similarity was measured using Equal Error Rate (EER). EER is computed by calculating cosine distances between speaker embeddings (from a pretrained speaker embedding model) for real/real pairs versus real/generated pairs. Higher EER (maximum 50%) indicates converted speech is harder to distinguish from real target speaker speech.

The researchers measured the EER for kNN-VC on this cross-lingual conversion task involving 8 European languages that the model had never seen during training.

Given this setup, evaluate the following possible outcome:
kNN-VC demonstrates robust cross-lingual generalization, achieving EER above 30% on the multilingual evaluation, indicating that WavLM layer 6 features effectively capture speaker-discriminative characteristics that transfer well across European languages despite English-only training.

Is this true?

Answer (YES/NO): NO